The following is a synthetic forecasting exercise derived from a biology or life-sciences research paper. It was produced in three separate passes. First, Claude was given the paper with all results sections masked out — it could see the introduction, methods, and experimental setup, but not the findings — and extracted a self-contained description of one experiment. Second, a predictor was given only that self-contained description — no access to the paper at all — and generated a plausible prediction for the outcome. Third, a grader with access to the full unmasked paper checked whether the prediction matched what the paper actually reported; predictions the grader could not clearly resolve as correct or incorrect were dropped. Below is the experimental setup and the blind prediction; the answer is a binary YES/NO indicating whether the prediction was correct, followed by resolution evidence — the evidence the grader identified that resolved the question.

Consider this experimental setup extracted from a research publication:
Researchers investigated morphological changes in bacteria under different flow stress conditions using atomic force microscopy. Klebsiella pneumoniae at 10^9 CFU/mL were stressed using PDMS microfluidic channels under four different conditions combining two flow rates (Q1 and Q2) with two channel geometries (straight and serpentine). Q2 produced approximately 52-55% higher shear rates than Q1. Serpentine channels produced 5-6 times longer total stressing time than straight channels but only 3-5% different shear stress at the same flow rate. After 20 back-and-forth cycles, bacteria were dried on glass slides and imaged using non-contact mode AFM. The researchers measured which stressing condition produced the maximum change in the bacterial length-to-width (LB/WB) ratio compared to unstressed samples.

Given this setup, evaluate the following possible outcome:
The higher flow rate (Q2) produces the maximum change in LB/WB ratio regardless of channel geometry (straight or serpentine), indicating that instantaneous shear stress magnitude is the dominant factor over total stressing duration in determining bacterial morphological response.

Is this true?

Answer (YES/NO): NO